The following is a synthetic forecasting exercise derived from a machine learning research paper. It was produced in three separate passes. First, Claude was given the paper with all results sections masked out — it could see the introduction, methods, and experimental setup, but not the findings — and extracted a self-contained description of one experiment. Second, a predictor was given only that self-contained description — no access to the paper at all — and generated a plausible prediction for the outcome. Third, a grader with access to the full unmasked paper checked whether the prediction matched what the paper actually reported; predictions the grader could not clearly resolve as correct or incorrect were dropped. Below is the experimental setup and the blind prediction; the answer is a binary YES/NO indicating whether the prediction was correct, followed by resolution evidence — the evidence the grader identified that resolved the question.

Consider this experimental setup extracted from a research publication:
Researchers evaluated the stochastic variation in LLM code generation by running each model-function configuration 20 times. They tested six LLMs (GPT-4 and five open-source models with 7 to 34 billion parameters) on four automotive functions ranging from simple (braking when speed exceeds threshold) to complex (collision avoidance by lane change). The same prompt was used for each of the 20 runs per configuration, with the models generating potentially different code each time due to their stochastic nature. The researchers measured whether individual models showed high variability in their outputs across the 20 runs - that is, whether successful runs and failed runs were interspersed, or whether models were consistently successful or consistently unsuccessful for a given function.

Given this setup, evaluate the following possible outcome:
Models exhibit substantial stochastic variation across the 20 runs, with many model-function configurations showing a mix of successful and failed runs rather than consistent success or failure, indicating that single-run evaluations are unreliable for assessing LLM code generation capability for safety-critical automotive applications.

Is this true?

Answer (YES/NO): NO